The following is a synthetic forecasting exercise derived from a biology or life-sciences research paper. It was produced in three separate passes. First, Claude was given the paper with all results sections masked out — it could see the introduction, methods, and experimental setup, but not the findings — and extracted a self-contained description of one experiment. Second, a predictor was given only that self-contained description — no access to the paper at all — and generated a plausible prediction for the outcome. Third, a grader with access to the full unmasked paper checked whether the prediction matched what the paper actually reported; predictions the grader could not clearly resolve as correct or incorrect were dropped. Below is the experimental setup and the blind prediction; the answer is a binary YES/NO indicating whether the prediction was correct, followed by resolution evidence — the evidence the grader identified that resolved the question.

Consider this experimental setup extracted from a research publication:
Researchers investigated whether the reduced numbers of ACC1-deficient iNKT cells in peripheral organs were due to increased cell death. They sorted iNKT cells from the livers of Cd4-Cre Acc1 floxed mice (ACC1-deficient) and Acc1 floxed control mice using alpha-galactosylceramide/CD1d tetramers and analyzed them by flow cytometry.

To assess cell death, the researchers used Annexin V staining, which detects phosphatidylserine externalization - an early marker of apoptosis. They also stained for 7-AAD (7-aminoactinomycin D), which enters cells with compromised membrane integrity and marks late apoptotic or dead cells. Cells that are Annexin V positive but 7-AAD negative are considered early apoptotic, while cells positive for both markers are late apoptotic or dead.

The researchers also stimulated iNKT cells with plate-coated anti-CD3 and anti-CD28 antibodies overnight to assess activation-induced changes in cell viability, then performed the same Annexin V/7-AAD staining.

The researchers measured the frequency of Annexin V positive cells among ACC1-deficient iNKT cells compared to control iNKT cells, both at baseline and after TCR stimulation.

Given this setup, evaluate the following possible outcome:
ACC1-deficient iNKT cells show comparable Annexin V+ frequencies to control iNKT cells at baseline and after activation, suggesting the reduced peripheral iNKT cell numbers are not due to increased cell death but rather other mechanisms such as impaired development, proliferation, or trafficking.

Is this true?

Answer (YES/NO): NO